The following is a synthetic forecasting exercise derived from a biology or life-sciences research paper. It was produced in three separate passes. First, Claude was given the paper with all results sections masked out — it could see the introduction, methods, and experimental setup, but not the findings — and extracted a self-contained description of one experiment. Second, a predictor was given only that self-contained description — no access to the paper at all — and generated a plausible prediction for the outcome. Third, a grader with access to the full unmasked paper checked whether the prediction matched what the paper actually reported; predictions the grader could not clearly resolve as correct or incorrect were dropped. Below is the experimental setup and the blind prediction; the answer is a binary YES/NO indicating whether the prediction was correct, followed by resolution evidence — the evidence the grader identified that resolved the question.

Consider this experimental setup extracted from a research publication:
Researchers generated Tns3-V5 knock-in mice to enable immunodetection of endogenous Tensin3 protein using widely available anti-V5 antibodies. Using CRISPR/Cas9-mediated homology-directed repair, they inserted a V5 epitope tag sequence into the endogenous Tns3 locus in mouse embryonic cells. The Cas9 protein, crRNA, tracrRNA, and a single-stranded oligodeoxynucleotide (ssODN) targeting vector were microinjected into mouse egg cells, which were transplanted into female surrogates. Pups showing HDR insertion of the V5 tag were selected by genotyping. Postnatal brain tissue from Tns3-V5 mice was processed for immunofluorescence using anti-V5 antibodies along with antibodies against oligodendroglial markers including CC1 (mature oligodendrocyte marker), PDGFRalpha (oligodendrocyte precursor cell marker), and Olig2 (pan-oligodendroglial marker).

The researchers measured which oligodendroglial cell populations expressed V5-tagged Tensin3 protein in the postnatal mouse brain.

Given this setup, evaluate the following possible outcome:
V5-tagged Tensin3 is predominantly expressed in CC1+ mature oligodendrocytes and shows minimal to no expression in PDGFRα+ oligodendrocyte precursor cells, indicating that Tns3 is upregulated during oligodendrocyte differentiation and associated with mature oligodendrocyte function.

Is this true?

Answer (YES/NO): NO